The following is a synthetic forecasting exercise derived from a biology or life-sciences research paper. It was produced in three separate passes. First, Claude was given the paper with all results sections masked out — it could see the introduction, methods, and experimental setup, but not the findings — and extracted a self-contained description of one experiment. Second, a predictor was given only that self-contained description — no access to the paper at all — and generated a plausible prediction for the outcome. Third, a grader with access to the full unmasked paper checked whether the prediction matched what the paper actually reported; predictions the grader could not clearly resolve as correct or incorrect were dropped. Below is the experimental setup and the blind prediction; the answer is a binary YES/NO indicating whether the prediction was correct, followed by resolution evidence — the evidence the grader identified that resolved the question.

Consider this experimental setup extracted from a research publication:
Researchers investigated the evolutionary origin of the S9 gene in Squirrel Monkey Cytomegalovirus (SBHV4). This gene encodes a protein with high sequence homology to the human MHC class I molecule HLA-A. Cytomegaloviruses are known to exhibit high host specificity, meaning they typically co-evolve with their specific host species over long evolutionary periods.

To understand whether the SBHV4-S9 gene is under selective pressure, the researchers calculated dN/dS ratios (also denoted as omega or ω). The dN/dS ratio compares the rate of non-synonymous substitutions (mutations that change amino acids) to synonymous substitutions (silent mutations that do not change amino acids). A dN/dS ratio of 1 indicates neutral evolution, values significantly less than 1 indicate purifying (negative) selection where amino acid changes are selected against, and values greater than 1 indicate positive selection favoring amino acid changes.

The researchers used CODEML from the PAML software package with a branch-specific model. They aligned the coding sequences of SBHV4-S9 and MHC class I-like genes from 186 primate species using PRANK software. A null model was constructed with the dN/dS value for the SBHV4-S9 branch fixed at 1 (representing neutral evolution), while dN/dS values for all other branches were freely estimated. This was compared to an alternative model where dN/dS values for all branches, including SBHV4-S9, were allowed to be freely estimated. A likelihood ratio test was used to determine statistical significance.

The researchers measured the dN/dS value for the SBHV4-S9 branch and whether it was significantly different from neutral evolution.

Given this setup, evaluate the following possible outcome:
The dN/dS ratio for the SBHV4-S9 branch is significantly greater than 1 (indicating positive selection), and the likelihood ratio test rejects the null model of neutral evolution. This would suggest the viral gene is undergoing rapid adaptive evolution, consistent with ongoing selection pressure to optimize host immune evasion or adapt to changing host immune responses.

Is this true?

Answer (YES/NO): NO